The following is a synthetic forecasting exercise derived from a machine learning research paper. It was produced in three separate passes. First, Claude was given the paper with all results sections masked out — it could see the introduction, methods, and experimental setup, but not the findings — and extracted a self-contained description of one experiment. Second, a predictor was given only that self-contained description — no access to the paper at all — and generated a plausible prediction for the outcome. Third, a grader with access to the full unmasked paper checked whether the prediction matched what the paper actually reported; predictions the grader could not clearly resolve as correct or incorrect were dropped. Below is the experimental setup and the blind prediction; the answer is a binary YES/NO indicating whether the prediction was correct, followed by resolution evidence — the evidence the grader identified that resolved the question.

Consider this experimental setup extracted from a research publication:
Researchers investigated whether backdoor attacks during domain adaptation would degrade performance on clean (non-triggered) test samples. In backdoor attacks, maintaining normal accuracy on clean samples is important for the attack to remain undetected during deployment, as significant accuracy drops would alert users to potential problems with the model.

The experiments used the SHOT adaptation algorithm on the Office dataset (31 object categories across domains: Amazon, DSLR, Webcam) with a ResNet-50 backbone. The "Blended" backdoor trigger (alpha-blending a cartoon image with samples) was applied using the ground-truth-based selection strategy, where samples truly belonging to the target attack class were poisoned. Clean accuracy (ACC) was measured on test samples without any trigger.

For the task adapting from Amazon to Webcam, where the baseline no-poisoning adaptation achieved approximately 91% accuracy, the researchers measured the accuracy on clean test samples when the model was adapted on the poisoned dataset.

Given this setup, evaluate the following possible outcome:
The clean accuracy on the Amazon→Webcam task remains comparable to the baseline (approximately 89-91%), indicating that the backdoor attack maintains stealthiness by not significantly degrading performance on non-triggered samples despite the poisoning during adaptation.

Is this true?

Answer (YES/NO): YES